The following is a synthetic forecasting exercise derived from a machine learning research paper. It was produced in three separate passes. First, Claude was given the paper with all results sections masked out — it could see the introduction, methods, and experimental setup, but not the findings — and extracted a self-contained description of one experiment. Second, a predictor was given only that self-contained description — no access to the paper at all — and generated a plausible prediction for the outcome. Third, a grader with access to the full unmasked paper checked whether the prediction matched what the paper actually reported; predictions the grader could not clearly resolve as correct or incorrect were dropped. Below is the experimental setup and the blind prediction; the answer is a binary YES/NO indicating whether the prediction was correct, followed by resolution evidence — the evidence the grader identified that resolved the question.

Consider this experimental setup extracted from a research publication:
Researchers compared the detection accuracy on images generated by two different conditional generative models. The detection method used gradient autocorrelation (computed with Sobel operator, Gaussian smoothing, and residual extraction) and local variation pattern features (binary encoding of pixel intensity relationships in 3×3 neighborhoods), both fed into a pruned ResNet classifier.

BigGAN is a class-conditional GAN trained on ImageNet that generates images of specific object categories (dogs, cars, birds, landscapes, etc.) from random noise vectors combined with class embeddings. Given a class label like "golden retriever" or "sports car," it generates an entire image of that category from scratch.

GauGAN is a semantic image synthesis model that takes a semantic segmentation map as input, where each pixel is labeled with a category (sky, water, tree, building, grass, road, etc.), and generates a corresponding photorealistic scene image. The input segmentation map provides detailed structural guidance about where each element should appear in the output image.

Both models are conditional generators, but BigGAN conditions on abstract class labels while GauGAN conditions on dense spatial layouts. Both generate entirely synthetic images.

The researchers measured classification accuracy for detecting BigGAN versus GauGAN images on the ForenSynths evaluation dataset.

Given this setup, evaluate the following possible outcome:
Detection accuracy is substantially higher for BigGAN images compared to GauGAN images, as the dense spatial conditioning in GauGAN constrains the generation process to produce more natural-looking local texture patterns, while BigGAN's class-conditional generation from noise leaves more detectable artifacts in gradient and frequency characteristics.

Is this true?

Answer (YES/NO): YES